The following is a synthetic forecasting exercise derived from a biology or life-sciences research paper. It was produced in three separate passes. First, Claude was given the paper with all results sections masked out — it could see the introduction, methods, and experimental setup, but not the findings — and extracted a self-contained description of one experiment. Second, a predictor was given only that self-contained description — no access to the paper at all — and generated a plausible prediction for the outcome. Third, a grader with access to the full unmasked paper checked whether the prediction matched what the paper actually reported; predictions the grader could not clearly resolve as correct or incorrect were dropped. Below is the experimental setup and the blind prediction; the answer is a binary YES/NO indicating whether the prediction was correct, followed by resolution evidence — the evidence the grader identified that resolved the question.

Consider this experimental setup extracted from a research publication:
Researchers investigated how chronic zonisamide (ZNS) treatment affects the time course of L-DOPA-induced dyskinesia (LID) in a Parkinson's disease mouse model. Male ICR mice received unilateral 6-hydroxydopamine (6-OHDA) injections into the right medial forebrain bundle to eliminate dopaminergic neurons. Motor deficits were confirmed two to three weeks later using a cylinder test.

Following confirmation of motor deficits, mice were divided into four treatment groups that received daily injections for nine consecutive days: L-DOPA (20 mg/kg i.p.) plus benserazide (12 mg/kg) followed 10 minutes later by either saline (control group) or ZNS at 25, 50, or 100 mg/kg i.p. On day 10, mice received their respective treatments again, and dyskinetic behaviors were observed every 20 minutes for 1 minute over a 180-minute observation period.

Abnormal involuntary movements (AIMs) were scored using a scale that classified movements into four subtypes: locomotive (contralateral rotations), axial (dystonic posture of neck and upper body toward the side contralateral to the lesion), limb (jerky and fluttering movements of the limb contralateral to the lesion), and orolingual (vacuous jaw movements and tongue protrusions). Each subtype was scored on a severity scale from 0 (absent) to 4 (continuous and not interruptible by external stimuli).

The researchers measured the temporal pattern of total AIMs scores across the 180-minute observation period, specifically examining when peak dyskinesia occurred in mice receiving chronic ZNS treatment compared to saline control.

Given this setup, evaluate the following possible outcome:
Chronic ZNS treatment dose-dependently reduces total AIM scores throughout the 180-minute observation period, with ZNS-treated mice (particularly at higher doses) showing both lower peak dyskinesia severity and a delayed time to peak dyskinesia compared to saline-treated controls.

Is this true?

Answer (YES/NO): NO